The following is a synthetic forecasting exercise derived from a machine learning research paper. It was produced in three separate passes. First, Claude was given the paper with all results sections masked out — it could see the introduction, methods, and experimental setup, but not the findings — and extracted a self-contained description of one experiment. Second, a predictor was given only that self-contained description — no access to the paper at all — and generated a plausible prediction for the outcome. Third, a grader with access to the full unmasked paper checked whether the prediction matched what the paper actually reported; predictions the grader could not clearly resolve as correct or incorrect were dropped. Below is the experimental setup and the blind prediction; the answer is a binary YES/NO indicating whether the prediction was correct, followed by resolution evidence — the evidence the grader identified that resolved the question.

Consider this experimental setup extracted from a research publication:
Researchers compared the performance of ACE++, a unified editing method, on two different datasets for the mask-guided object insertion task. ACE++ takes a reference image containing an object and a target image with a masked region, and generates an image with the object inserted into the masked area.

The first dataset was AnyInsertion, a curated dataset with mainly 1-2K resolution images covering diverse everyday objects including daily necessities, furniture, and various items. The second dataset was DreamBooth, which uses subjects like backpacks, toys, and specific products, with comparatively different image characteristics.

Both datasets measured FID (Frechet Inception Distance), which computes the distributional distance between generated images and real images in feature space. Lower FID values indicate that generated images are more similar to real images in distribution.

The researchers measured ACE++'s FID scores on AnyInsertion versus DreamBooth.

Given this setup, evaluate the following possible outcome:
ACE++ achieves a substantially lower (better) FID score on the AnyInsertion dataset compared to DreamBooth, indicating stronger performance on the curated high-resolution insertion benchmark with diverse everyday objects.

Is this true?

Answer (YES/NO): YES